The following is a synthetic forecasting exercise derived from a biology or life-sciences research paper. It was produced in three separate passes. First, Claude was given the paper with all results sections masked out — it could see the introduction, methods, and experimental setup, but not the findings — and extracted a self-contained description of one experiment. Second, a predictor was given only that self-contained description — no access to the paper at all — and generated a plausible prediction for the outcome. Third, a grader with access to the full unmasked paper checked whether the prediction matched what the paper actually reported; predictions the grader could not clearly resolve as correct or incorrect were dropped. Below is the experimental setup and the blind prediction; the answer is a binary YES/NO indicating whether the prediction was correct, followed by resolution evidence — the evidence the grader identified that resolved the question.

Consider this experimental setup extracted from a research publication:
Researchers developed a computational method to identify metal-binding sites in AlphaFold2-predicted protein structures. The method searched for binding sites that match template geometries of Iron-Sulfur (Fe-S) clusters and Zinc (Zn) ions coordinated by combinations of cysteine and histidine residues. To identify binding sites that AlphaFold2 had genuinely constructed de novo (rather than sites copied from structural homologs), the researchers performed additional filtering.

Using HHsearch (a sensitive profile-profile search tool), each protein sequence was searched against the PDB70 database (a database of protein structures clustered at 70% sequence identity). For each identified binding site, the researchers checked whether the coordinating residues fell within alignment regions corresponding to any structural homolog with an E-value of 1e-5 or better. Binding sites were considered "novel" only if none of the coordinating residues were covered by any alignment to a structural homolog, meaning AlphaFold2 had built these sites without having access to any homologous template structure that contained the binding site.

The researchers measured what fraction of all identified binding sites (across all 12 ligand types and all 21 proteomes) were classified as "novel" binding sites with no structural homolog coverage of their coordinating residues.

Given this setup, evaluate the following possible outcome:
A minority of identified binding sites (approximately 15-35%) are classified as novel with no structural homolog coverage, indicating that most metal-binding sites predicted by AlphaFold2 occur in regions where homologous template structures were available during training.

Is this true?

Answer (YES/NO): YES